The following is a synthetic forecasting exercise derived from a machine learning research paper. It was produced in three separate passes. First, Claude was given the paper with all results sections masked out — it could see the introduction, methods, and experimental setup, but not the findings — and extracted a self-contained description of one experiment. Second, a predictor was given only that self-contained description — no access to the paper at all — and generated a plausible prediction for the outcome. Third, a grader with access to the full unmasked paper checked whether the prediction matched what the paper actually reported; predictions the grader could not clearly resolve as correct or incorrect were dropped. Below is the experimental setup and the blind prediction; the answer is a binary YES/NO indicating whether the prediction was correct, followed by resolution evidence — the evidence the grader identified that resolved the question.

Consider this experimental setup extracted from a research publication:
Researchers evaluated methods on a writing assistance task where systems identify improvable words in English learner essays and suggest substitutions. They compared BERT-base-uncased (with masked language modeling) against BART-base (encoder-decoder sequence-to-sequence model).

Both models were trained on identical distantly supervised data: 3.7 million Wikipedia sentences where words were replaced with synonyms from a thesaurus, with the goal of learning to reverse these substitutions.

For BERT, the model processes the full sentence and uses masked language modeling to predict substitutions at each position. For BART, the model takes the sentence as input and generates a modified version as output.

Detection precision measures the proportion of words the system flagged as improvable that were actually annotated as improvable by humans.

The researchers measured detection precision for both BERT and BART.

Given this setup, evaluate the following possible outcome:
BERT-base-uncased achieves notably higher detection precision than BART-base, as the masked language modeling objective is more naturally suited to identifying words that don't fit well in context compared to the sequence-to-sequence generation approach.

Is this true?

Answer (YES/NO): NO